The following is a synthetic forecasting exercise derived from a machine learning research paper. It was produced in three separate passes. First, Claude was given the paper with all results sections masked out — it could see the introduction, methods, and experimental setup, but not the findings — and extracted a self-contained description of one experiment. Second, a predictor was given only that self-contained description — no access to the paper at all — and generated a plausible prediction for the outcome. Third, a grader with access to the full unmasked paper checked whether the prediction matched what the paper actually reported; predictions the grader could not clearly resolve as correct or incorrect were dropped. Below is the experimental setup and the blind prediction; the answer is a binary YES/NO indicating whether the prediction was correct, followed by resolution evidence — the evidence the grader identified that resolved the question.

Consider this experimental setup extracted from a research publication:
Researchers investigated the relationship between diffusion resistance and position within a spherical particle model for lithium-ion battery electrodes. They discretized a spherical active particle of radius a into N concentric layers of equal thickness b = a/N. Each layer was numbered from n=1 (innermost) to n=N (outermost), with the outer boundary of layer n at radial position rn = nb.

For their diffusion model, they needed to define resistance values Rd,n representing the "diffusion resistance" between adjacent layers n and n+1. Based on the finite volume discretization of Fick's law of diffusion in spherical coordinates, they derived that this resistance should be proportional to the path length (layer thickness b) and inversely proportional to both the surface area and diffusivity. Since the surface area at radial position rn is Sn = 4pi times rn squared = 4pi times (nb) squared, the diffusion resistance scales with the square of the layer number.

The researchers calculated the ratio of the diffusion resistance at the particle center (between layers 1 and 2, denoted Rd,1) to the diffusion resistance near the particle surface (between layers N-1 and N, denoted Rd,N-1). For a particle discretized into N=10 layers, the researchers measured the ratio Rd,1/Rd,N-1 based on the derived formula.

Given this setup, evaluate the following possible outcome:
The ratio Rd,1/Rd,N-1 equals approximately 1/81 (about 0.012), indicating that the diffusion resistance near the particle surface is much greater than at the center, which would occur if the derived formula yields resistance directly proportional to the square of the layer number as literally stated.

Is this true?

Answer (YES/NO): NO